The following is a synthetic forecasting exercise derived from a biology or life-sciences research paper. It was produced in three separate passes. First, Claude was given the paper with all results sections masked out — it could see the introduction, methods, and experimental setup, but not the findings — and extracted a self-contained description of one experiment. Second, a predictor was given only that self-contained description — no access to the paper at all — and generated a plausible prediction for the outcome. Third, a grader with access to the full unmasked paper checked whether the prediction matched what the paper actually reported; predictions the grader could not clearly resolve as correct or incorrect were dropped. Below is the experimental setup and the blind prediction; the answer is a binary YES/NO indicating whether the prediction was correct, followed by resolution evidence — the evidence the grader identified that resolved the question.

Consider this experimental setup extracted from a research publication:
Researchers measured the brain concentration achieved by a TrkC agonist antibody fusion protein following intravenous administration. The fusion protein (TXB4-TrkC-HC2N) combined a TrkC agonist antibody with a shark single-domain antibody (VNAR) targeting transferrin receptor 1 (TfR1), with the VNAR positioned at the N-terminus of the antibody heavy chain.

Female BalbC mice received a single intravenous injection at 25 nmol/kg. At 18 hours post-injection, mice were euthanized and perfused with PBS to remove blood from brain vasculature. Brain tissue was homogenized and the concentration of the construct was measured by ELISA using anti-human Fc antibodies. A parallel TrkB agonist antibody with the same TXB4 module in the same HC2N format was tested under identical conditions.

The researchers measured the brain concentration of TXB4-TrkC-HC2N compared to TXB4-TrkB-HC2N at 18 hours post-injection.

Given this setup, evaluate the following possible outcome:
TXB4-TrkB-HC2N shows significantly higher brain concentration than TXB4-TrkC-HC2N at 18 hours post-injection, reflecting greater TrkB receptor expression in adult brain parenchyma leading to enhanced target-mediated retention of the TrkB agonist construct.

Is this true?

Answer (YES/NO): NO